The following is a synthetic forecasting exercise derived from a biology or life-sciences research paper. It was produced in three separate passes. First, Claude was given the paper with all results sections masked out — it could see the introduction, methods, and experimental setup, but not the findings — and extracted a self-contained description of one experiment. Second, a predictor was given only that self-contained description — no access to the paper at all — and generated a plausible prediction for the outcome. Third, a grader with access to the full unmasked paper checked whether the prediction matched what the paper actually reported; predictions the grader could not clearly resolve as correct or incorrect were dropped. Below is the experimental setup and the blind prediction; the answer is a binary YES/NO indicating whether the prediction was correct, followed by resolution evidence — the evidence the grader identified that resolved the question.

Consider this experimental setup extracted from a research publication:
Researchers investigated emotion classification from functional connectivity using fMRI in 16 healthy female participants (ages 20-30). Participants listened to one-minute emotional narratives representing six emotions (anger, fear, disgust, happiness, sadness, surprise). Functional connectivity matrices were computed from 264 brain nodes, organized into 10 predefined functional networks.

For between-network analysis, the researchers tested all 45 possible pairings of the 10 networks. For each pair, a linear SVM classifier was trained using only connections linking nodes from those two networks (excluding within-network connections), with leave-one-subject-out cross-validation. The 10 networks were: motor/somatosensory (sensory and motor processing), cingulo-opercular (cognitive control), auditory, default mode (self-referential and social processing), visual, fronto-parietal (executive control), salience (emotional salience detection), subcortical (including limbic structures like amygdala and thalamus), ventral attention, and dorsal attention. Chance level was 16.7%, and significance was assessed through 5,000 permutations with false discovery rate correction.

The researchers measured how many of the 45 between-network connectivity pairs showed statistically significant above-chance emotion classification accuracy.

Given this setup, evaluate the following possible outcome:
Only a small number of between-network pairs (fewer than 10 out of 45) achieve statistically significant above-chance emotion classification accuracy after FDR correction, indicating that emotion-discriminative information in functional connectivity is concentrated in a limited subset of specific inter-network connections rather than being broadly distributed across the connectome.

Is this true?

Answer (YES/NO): NO